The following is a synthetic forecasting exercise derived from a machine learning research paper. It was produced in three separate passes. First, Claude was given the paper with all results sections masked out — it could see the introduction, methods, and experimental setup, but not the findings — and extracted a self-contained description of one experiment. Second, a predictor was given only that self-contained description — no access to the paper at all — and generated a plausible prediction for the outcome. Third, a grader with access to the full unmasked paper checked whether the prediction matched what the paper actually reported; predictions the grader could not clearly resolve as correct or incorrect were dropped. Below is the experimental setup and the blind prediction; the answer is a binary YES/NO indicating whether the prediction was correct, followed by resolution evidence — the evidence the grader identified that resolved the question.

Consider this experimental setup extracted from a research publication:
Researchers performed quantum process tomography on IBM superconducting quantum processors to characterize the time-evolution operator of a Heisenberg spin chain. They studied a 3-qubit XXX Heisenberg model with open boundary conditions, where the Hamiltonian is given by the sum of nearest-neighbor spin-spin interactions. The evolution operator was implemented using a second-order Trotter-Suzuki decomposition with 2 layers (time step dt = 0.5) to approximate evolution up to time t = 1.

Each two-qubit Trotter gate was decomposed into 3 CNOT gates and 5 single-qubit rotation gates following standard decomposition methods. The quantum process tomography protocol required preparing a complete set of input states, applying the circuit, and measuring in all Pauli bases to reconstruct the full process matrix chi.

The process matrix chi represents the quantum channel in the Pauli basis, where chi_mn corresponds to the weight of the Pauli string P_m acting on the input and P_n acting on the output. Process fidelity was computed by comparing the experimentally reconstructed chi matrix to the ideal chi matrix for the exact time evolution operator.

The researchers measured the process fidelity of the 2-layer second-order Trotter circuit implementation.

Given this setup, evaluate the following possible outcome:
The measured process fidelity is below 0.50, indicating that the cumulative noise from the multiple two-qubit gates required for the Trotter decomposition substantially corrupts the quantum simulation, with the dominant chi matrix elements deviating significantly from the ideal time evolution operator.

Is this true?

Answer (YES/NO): YES